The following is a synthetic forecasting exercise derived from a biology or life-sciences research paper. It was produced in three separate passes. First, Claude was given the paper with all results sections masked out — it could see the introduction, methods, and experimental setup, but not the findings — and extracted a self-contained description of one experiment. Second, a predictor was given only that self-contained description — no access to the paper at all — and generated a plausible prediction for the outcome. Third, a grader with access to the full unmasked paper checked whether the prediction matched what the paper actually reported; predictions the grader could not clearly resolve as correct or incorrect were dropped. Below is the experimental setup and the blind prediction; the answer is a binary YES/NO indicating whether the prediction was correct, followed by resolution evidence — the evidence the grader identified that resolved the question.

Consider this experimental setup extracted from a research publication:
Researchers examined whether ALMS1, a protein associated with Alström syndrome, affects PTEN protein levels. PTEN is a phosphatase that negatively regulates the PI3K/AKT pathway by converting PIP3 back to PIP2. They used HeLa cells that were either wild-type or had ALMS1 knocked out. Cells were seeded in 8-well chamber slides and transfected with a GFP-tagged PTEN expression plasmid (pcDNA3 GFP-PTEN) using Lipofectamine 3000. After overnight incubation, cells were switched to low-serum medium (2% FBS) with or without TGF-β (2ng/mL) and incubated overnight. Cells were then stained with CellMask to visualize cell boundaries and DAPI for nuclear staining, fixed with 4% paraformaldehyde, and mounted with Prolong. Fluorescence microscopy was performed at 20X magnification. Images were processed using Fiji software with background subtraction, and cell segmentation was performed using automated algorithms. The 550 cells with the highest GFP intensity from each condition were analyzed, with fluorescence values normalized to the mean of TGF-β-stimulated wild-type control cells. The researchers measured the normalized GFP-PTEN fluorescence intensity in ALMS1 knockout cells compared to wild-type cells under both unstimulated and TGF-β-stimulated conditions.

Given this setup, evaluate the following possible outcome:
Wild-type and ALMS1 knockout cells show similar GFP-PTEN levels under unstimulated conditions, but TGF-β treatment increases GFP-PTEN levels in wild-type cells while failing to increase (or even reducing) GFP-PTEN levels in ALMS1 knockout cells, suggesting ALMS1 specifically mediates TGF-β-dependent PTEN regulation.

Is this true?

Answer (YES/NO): NO